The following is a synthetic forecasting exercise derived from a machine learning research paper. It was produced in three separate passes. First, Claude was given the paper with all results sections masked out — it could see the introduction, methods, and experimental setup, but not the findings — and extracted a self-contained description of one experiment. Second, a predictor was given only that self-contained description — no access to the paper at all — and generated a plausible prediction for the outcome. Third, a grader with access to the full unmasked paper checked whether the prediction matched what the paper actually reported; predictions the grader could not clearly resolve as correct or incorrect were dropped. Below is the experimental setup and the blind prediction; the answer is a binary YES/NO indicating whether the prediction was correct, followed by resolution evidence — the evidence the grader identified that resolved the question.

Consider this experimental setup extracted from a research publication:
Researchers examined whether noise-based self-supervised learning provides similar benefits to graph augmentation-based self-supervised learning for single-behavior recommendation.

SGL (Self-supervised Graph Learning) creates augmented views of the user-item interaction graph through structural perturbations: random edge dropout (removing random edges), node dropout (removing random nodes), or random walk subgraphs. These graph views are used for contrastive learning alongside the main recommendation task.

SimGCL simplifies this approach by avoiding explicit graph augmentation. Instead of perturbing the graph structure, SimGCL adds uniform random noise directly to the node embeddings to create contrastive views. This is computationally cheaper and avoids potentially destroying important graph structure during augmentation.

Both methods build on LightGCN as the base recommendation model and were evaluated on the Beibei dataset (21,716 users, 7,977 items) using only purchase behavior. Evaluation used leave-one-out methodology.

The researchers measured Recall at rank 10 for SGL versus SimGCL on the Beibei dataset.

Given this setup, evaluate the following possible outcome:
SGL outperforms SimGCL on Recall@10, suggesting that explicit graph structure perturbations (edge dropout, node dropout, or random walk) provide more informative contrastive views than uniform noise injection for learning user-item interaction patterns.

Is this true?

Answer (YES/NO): NO